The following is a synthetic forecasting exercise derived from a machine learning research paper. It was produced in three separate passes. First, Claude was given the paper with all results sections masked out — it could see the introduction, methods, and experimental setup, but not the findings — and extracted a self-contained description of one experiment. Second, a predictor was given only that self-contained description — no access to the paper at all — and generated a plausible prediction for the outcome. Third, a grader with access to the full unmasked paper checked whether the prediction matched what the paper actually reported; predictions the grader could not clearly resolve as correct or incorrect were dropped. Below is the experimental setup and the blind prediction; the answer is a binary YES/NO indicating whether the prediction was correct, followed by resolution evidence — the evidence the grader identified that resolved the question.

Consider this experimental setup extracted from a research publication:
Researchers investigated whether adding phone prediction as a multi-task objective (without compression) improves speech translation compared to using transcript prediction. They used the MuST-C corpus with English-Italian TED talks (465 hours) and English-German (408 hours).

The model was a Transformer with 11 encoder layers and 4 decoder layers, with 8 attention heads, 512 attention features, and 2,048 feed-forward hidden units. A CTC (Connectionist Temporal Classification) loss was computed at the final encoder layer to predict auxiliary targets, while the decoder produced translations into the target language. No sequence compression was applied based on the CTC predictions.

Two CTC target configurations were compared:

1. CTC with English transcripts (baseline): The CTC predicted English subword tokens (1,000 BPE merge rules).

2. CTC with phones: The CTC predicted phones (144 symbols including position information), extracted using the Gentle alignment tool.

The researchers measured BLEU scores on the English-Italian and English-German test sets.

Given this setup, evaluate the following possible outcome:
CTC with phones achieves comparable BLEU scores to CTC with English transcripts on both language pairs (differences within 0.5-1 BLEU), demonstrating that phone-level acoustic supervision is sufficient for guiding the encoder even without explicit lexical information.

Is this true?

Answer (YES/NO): NO